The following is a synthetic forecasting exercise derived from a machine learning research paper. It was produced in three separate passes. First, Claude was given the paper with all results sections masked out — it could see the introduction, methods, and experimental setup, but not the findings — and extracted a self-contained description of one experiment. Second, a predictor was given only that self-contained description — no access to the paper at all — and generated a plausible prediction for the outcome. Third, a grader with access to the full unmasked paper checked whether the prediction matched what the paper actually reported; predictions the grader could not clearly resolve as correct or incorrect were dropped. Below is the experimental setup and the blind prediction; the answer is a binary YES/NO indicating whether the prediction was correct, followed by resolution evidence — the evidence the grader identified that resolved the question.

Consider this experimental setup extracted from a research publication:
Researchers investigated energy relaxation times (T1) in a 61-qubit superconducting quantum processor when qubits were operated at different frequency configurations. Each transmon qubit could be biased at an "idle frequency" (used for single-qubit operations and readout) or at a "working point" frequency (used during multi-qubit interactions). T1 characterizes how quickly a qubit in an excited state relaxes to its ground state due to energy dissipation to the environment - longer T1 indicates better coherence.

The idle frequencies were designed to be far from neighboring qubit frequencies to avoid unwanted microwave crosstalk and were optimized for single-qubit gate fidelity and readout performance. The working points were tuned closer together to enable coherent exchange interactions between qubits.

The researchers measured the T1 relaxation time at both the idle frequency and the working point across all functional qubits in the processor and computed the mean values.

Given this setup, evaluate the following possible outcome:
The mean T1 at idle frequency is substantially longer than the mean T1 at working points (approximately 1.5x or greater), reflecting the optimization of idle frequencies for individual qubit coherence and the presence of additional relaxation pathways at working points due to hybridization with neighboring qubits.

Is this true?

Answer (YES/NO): NO